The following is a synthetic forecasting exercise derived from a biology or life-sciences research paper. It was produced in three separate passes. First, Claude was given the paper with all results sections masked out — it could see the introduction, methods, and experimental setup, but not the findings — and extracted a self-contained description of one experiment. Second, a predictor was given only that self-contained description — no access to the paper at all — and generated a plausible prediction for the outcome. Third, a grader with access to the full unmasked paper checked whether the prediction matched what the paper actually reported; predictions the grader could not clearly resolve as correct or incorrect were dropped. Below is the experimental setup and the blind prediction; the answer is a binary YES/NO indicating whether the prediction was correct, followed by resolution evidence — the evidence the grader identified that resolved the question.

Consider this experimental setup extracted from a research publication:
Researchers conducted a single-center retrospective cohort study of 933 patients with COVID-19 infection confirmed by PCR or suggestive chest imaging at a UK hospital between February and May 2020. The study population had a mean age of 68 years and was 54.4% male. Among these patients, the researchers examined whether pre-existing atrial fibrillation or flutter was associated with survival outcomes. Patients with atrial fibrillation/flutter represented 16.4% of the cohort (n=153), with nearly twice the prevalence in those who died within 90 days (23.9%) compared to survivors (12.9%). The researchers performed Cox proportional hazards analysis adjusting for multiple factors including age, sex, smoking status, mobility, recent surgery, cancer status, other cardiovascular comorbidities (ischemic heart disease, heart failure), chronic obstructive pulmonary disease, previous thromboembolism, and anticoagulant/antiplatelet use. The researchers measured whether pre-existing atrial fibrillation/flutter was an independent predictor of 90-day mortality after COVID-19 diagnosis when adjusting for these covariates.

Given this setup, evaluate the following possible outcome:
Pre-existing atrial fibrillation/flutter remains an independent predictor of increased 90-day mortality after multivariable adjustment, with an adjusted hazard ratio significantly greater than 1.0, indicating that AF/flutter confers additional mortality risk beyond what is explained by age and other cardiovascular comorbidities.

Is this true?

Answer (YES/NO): NO